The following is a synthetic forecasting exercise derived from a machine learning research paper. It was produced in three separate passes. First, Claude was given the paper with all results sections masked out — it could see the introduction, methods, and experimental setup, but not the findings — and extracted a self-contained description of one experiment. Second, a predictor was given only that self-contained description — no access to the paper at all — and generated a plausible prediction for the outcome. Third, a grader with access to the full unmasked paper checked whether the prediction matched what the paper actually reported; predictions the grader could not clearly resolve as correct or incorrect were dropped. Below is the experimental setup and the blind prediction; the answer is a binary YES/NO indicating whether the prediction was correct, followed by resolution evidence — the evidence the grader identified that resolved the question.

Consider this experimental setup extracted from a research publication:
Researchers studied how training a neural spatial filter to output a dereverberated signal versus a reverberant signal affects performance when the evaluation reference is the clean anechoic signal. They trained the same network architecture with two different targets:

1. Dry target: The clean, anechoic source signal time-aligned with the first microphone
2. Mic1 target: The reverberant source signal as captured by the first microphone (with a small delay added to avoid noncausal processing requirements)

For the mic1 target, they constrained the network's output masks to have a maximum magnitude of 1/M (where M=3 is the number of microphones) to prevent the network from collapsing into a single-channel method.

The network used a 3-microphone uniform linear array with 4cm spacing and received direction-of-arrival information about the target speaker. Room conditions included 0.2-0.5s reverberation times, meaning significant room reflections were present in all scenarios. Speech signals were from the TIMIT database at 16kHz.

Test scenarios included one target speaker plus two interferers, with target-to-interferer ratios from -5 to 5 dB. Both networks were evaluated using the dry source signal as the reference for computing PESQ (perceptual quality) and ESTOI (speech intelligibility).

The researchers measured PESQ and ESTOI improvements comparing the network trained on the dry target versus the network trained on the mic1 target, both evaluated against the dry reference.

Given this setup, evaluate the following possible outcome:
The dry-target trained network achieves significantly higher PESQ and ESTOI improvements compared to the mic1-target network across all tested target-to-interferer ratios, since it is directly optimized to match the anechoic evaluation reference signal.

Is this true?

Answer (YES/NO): YES